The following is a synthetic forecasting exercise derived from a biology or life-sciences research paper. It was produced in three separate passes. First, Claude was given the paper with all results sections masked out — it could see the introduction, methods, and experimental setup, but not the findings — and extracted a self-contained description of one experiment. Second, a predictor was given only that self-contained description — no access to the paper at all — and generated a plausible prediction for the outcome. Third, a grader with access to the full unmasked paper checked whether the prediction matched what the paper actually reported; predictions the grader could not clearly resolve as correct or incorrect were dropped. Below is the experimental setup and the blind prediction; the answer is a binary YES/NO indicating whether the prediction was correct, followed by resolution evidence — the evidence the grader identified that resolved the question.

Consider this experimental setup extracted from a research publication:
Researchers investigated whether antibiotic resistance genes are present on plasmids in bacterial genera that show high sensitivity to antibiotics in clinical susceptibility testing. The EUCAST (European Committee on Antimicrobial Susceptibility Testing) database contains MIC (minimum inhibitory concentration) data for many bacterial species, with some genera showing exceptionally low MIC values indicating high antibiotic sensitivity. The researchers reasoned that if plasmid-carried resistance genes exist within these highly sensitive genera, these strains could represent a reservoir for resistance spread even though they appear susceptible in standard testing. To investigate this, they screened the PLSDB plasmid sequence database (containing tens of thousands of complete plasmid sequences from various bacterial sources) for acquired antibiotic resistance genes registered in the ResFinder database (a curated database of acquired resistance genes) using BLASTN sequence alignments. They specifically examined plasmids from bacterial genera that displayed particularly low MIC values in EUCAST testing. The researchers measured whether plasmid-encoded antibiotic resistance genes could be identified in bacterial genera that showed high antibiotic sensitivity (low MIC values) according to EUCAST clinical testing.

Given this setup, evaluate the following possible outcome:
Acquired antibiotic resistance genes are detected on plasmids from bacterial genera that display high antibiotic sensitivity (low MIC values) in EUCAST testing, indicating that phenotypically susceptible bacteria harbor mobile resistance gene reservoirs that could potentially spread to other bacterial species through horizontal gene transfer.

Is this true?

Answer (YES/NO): YES